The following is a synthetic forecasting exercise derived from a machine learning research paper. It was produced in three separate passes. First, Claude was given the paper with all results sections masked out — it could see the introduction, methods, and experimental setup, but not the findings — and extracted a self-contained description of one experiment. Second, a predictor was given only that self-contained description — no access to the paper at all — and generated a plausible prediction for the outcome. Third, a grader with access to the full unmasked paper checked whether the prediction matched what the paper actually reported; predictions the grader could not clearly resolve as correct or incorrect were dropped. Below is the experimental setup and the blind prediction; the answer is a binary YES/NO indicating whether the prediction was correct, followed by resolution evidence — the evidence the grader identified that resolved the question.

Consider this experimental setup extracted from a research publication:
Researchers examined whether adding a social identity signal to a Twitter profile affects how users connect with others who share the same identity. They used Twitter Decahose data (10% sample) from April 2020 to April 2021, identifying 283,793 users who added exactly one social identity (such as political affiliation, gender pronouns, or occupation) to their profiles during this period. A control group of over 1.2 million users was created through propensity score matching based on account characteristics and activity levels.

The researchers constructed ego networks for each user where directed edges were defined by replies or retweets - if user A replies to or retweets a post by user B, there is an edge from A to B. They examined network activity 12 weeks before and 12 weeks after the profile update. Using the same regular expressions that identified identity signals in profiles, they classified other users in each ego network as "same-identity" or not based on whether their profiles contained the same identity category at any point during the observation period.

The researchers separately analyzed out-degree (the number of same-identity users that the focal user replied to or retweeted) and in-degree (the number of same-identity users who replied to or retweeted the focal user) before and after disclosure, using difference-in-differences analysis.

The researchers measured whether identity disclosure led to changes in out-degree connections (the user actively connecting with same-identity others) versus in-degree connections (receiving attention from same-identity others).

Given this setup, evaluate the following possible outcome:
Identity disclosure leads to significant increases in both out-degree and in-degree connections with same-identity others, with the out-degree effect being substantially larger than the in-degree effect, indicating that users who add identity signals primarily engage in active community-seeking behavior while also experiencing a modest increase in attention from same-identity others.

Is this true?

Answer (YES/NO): NO